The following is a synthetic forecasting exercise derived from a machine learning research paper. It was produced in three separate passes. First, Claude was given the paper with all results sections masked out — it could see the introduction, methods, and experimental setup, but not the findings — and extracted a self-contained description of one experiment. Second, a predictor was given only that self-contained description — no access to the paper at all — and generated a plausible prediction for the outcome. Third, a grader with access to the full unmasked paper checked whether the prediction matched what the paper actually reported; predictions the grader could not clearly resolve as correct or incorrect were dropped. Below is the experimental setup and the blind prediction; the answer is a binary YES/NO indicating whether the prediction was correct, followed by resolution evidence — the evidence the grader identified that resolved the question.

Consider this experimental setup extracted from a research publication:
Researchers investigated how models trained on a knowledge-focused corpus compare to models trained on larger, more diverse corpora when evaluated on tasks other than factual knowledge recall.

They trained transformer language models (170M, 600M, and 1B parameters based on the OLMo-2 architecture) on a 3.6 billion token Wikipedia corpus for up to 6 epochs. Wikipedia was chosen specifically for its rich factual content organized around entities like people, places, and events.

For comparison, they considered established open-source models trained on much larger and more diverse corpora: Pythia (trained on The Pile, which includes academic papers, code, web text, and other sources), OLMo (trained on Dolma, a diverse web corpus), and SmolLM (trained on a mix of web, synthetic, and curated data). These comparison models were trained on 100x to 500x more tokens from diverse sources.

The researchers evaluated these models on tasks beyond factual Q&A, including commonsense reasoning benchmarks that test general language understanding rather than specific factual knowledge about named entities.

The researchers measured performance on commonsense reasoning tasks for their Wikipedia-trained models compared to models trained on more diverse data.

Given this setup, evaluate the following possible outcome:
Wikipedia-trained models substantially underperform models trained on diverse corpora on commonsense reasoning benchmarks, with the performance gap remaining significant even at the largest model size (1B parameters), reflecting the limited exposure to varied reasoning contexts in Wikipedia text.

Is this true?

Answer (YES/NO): YES